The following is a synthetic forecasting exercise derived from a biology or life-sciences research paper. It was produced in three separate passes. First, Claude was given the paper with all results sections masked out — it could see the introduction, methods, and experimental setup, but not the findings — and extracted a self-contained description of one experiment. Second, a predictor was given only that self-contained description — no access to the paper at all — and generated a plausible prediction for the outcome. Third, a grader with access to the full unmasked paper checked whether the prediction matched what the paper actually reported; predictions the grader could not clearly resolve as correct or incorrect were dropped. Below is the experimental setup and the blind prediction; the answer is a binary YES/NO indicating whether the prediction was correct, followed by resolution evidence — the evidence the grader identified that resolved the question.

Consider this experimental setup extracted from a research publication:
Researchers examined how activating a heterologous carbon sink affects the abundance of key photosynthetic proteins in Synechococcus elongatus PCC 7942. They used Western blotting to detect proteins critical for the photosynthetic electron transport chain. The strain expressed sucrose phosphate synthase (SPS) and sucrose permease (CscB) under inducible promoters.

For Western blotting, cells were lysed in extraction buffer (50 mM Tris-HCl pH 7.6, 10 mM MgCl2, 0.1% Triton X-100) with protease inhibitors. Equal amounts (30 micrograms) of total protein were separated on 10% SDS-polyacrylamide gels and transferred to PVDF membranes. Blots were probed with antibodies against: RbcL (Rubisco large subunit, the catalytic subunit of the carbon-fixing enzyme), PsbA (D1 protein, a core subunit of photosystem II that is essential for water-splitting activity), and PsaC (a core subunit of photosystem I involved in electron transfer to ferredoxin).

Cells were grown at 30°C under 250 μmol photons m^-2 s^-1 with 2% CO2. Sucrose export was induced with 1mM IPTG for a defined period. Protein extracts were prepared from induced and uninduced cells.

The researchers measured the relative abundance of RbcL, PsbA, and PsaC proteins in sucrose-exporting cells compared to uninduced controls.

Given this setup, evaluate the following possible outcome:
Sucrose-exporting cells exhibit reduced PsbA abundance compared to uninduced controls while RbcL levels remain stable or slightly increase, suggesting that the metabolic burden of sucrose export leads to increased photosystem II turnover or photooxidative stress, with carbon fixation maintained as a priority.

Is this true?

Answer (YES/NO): NO